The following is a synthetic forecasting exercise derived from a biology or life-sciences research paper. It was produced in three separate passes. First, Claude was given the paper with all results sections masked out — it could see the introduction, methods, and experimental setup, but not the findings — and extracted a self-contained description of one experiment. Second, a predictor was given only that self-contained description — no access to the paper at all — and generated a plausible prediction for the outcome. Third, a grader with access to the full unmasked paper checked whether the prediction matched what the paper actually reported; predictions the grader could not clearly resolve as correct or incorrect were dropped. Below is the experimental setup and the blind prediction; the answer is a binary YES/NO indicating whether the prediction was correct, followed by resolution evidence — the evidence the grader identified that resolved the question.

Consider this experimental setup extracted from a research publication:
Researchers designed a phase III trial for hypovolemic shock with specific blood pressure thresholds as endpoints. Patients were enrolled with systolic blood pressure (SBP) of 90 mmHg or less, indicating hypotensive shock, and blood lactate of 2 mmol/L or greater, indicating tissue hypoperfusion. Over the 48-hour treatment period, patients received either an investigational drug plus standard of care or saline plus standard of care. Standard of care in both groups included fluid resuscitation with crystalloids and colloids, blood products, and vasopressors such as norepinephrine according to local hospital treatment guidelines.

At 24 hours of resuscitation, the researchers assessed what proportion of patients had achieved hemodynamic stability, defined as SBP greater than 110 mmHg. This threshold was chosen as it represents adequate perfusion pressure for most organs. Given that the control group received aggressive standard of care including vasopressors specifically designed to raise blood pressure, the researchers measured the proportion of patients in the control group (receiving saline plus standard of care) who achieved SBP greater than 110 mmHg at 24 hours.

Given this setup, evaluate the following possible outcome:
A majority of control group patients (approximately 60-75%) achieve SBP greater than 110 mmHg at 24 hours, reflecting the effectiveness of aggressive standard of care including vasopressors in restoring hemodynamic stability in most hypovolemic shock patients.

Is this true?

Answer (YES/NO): YES